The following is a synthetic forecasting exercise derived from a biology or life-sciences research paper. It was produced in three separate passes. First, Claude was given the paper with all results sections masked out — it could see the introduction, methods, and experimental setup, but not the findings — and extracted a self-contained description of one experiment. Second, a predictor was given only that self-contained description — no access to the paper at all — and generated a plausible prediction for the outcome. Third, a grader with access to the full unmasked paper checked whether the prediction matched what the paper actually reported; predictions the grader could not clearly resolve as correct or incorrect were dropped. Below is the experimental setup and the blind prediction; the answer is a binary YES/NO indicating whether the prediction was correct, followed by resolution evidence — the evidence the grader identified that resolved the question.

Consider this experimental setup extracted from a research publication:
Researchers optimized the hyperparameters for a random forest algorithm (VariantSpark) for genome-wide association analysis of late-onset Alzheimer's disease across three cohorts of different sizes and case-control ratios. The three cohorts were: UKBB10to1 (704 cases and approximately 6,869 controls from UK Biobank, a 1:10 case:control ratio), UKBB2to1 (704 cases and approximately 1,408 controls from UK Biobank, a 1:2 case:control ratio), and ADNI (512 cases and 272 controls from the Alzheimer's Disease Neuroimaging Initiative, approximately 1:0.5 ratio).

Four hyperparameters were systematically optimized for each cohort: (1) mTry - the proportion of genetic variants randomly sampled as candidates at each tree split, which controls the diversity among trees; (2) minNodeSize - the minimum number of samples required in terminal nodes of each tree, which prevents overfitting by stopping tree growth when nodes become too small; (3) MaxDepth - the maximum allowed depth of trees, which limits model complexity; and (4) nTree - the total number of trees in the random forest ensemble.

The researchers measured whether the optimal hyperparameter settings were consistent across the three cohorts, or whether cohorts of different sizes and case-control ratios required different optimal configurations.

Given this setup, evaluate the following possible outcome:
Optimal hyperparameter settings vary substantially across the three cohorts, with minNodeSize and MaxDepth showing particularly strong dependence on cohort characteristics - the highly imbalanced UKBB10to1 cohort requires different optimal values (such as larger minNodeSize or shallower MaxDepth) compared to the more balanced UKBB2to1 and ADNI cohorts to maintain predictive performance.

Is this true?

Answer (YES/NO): NO